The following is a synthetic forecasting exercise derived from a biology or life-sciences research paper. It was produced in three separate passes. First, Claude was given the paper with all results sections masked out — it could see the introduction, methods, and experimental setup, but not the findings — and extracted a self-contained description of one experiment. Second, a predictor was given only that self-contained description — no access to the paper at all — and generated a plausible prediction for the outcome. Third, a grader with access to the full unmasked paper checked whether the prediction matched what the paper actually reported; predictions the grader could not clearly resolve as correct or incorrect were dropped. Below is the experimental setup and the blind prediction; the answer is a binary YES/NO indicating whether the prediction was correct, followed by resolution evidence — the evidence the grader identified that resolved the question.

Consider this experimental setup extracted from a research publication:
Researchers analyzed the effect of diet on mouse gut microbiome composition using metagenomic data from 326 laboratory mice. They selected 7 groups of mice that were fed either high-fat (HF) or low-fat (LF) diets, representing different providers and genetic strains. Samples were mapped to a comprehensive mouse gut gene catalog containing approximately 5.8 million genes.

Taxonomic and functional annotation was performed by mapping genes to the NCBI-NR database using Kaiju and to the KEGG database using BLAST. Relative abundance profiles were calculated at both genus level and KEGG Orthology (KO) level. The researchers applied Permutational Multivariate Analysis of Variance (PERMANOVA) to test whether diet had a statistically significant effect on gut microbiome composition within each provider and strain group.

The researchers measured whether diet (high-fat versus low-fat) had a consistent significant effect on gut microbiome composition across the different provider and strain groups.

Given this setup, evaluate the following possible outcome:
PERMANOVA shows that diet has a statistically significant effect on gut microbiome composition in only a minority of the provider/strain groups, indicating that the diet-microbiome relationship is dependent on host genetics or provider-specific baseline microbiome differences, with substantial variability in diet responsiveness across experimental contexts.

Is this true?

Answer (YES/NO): NO